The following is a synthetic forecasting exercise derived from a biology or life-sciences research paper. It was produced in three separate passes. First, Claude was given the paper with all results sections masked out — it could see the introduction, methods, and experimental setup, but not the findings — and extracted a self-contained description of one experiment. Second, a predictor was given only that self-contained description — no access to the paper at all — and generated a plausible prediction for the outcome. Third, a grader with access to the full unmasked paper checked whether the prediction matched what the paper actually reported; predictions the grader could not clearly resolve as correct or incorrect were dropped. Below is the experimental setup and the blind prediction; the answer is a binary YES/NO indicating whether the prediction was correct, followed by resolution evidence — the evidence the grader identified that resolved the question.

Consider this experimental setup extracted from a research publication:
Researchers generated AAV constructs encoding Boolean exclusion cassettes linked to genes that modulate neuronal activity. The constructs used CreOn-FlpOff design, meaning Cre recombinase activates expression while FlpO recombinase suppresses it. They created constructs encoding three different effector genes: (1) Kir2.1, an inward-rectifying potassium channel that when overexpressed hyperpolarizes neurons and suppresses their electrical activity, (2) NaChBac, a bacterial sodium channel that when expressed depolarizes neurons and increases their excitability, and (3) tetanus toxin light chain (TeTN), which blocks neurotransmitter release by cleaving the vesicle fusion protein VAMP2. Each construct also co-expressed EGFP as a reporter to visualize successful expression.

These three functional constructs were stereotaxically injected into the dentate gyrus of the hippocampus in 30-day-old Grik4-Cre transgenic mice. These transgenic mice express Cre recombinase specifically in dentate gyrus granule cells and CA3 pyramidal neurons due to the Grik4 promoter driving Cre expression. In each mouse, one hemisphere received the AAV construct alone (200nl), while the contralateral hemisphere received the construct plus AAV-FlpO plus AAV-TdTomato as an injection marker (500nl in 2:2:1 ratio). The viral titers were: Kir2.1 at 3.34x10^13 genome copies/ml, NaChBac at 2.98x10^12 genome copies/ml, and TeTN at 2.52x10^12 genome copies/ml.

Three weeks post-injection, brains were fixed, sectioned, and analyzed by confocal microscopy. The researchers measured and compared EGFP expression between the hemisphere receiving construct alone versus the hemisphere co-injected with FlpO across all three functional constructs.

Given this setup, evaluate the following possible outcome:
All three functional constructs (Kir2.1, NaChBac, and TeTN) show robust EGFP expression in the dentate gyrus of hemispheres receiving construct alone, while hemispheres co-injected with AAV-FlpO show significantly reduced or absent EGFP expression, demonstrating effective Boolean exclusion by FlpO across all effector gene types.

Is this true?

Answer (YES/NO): YES